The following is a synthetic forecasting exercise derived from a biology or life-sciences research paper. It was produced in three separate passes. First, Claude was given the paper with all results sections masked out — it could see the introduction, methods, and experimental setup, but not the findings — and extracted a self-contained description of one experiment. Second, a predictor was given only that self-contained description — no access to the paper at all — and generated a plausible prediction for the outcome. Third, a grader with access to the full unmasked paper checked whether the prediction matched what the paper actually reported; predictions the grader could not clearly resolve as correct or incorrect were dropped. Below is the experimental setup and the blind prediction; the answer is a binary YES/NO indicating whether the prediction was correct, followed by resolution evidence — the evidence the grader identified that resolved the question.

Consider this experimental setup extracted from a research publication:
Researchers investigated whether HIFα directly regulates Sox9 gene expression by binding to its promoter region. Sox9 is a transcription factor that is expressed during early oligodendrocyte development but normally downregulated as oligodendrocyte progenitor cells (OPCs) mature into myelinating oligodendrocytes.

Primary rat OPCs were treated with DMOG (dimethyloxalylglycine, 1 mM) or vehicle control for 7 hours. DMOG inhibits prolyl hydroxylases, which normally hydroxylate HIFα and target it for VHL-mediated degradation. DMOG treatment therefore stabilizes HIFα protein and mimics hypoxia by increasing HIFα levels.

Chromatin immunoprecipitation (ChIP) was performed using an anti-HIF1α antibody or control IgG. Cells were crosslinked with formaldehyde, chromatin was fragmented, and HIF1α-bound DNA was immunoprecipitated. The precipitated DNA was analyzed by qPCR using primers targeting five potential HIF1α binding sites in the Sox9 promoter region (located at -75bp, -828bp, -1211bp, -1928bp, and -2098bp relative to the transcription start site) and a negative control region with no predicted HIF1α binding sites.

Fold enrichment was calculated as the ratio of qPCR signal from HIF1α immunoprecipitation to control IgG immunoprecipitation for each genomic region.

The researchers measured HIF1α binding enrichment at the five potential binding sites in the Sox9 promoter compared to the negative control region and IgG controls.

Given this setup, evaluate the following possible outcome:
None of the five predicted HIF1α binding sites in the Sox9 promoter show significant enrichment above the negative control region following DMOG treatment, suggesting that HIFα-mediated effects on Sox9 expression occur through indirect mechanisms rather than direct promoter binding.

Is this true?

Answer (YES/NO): NO